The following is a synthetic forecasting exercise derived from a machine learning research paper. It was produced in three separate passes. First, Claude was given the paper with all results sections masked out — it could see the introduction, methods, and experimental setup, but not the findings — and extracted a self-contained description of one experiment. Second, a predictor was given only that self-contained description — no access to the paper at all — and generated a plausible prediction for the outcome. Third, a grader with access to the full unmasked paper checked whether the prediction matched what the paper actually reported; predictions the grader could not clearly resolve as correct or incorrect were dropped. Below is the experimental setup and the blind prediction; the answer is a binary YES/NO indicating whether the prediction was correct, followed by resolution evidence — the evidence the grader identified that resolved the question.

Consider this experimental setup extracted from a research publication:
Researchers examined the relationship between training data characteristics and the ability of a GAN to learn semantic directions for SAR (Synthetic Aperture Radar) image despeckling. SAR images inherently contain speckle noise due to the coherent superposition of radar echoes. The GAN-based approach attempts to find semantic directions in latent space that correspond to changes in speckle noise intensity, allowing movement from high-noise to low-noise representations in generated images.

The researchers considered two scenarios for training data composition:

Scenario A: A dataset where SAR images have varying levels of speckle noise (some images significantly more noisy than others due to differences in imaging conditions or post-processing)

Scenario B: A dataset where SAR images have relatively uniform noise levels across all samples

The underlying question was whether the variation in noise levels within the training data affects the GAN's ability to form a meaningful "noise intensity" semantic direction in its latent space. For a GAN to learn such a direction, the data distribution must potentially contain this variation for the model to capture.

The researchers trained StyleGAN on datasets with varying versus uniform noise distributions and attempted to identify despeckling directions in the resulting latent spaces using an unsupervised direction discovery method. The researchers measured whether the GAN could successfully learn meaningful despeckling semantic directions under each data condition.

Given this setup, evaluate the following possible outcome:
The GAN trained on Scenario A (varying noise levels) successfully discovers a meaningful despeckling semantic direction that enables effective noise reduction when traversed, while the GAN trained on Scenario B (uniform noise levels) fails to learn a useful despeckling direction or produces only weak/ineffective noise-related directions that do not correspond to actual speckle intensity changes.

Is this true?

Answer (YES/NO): YES